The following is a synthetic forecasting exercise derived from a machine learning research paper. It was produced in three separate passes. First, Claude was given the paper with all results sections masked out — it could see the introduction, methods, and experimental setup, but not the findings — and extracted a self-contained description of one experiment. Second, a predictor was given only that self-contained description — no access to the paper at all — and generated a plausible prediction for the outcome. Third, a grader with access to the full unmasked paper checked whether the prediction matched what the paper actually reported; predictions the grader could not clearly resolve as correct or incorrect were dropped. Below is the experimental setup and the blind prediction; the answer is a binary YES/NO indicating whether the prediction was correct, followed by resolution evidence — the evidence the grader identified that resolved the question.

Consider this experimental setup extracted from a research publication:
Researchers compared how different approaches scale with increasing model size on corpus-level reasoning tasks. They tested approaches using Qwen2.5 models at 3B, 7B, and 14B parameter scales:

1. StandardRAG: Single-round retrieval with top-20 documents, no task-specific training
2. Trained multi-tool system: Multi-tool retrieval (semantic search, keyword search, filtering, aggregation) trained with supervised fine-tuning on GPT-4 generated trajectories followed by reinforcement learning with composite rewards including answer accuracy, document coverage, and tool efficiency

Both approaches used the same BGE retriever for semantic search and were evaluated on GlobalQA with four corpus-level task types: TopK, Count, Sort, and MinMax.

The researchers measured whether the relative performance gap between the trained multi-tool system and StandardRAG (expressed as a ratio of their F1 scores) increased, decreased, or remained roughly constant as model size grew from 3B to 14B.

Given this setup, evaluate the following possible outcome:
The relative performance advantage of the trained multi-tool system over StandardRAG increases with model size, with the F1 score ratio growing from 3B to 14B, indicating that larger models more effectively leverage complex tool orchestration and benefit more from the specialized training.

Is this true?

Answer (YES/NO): YES